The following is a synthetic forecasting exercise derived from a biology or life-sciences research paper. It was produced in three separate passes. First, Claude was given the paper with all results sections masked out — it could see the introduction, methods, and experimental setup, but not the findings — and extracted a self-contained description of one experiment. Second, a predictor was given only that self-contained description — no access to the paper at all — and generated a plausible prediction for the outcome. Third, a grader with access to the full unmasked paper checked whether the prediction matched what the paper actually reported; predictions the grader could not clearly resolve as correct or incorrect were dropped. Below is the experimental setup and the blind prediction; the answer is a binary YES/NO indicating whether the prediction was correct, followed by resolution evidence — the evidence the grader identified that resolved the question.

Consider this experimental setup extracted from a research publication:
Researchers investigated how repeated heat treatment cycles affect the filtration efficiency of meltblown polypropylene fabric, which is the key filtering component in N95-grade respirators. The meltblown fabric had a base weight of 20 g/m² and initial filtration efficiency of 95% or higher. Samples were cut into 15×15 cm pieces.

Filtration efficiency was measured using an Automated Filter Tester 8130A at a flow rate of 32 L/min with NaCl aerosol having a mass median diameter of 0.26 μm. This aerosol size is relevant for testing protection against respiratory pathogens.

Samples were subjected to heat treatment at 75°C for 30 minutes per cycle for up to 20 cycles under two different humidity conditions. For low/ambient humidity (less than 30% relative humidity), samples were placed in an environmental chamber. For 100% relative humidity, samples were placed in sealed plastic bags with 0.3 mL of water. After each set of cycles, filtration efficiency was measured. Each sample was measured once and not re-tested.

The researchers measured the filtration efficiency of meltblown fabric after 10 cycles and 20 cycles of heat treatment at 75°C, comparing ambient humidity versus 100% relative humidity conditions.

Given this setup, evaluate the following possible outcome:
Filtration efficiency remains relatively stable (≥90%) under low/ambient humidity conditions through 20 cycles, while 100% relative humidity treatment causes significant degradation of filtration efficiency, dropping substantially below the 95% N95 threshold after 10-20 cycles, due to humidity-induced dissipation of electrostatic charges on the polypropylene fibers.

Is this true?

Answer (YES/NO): NO